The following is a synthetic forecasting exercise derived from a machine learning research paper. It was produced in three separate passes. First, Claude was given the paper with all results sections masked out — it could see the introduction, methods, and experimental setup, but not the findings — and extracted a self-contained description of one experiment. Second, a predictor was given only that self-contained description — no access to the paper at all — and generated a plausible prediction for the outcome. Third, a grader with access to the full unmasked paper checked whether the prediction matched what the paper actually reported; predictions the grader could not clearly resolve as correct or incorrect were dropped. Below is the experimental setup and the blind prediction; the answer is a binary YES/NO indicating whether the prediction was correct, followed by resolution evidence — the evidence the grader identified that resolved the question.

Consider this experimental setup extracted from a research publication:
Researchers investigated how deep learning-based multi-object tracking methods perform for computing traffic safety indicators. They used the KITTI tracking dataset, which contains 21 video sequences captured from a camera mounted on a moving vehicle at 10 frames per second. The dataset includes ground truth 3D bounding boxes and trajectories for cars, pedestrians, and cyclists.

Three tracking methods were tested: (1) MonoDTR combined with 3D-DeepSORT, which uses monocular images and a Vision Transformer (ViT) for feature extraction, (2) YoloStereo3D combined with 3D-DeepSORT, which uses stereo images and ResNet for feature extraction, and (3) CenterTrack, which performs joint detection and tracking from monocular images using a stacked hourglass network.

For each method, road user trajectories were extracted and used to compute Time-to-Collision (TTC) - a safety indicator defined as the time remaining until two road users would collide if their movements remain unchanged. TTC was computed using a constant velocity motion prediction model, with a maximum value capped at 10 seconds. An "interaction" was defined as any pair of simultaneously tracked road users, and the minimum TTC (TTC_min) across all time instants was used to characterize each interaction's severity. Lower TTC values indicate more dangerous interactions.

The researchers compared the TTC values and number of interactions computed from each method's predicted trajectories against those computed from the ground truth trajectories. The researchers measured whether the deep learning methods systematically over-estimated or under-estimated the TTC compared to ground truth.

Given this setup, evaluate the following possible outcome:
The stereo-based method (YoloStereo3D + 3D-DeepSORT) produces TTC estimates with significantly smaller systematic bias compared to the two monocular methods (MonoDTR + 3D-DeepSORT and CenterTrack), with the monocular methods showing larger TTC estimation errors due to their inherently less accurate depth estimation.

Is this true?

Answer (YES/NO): NO